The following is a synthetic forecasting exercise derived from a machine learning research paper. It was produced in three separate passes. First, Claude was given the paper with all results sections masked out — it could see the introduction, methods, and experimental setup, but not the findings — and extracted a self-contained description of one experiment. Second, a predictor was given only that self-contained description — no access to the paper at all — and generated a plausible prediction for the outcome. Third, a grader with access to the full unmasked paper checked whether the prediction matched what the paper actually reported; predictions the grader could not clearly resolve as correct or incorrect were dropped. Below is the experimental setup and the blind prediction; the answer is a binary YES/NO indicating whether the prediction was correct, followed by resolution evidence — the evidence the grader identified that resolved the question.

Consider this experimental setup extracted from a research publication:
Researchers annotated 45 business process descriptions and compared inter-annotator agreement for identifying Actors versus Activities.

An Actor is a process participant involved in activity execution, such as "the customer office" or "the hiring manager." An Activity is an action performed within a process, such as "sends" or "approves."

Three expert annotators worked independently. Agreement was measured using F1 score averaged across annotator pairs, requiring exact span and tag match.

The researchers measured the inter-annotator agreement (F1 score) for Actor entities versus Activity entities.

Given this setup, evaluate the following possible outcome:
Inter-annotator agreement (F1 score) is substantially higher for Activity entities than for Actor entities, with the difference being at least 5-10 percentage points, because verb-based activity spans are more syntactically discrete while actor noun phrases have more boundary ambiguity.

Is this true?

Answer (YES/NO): NO